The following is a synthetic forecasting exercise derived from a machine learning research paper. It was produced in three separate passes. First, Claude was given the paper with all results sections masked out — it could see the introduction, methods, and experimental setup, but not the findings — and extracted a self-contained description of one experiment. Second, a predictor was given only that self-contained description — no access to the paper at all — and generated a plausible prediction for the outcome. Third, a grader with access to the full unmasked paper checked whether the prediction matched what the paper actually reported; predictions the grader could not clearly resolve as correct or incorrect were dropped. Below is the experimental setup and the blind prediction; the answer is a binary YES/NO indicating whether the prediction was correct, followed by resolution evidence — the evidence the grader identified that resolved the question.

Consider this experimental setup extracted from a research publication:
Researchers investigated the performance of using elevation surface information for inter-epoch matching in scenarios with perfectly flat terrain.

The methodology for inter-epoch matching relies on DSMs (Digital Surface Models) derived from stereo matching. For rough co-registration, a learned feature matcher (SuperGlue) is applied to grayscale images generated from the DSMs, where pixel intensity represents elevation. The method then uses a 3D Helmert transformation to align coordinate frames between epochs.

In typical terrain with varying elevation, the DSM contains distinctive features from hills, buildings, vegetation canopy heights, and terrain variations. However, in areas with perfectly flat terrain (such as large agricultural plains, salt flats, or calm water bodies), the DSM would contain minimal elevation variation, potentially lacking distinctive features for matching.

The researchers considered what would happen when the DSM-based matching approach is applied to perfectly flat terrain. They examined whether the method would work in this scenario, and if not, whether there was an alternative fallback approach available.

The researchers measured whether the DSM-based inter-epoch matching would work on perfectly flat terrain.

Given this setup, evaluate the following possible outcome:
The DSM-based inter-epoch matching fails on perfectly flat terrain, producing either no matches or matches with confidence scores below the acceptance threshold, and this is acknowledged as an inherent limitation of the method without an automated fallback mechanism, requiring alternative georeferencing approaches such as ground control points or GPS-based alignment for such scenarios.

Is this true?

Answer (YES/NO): NO